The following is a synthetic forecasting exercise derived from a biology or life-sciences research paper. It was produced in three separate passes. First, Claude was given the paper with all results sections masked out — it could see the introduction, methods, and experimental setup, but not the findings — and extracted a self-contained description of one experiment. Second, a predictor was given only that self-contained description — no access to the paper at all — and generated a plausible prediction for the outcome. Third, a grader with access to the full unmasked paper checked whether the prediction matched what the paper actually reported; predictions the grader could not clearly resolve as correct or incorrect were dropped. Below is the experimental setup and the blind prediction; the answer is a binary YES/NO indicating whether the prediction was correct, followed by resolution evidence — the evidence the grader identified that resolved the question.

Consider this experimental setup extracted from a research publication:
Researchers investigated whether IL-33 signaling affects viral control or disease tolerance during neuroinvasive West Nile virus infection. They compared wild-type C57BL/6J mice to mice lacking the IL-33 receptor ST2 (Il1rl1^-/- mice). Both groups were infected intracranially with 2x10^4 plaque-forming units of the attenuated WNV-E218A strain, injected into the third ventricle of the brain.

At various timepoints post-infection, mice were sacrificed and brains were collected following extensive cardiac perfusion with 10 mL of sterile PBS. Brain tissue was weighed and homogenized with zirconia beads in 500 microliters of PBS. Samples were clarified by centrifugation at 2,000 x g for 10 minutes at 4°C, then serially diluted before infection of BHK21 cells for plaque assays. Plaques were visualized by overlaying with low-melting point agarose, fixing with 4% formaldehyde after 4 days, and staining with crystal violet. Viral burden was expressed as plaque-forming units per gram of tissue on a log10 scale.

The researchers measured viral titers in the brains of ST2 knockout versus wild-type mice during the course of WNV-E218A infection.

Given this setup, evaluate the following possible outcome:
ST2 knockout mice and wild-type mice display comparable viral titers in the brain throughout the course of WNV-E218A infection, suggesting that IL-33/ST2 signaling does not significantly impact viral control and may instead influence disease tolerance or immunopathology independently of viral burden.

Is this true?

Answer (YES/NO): YES